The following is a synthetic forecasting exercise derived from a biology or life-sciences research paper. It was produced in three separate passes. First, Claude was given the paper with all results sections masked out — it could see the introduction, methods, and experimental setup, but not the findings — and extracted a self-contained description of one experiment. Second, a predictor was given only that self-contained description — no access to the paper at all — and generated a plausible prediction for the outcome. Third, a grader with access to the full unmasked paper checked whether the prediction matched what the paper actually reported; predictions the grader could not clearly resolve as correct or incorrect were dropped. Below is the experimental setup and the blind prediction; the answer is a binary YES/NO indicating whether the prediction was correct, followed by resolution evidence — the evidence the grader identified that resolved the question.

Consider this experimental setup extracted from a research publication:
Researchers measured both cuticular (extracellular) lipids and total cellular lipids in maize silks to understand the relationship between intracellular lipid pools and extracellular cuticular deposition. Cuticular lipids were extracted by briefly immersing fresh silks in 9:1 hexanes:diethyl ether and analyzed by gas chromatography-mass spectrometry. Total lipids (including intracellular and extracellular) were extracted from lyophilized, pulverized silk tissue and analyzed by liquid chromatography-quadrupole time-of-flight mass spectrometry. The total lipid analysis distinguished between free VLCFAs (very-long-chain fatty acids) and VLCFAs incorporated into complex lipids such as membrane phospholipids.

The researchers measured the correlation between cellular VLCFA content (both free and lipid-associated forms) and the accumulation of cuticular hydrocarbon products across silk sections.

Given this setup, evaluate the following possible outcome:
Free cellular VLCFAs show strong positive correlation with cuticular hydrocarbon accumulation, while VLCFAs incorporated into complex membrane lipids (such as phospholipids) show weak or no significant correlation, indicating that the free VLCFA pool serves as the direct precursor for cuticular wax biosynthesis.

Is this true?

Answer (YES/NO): YES